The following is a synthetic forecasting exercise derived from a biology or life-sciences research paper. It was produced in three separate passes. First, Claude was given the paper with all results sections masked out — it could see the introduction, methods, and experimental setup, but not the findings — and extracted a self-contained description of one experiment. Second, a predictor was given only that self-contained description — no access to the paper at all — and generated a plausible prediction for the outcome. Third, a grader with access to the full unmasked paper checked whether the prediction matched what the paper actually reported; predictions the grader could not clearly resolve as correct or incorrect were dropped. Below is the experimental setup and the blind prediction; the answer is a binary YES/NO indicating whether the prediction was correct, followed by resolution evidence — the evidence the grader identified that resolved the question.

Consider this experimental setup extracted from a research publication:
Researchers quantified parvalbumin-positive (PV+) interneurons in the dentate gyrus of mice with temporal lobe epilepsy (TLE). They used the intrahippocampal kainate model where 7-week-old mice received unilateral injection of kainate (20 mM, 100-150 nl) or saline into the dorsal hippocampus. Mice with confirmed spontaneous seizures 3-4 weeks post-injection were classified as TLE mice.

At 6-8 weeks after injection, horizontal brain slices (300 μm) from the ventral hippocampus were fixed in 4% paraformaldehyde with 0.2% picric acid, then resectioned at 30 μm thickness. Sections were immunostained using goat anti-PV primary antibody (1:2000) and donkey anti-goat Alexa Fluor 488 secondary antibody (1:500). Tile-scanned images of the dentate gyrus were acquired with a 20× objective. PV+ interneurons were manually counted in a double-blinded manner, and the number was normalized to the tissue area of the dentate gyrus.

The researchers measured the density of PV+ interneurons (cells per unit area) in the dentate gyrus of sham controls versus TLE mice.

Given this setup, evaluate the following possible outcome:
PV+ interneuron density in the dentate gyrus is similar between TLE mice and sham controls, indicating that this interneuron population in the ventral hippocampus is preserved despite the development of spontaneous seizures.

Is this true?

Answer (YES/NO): NO